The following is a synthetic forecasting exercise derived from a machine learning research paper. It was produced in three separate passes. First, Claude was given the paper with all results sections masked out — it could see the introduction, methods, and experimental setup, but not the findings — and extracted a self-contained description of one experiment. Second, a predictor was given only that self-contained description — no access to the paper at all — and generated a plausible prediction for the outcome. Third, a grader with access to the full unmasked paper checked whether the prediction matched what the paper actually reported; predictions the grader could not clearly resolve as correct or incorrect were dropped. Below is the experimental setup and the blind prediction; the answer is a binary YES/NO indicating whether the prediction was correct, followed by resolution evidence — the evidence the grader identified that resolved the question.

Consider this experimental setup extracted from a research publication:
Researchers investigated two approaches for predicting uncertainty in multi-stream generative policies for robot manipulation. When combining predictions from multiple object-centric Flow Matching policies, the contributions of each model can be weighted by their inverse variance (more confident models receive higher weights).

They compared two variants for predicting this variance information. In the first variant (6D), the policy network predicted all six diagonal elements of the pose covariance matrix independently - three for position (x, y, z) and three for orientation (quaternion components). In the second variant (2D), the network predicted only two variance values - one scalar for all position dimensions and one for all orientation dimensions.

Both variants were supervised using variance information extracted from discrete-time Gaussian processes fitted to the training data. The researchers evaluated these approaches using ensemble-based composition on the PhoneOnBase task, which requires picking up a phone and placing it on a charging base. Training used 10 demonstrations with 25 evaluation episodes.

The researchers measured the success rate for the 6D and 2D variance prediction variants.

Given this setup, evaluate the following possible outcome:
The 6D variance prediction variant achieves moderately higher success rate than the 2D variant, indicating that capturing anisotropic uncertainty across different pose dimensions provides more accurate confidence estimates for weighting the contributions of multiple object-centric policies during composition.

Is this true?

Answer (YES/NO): NO